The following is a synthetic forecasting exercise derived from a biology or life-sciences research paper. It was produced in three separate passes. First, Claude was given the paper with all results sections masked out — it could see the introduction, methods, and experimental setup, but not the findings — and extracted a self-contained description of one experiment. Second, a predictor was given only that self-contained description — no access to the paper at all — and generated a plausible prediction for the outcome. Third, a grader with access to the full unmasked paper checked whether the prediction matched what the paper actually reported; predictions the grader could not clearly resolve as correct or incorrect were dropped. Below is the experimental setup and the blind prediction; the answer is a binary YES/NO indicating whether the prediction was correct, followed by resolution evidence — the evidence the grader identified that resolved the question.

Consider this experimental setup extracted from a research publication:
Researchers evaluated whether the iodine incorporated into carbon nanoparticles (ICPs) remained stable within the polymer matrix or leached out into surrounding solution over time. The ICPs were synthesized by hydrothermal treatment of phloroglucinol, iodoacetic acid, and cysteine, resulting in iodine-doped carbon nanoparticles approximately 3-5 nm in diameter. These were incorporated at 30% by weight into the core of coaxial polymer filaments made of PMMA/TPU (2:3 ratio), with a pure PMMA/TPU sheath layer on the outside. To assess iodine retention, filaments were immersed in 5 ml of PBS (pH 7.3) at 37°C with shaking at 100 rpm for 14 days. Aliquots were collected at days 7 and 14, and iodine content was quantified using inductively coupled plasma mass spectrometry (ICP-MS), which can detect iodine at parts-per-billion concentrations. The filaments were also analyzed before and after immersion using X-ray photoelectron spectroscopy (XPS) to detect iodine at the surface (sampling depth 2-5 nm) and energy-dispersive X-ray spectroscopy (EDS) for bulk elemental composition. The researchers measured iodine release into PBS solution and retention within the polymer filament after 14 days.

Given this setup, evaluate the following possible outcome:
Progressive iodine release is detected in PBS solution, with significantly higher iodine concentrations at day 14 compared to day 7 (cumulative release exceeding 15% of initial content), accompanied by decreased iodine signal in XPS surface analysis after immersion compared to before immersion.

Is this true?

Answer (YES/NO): NO